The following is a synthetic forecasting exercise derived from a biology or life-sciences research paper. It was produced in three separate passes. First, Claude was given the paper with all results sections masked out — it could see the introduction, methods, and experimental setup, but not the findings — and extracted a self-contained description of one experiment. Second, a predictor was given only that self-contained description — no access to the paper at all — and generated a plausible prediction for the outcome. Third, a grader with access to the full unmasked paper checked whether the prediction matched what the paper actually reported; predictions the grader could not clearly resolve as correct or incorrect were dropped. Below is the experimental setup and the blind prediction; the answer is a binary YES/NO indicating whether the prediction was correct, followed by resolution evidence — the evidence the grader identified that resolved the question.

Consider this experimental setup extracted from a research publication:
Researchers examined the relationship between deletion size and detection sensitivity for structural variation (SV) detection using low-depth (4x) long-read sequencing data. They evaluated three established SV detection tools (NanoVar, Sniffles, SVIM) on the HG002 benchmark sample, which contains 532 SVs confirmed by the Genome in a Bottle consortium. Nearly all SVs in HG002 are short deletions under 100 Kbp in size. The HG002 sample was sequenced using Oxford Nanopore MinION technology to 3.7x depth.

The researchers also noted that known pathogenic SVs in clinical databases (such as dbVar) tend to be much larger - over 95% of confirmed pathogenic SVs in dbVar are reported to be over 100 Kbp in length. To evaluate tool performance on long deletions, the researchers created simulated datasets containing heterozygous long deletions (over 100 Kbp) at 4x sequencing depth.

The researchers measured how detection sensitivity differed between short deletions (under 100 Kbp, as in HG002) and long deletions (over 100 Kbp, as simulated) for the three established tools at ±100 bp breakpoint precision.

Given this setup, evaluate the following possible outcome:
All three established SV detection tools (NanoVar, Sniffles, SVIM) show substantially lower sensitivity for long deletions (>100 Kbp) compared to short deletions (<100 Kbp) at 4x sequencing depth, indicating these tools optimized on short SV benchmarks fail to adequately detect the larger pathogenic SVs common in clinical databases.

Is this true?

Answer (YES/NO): YES